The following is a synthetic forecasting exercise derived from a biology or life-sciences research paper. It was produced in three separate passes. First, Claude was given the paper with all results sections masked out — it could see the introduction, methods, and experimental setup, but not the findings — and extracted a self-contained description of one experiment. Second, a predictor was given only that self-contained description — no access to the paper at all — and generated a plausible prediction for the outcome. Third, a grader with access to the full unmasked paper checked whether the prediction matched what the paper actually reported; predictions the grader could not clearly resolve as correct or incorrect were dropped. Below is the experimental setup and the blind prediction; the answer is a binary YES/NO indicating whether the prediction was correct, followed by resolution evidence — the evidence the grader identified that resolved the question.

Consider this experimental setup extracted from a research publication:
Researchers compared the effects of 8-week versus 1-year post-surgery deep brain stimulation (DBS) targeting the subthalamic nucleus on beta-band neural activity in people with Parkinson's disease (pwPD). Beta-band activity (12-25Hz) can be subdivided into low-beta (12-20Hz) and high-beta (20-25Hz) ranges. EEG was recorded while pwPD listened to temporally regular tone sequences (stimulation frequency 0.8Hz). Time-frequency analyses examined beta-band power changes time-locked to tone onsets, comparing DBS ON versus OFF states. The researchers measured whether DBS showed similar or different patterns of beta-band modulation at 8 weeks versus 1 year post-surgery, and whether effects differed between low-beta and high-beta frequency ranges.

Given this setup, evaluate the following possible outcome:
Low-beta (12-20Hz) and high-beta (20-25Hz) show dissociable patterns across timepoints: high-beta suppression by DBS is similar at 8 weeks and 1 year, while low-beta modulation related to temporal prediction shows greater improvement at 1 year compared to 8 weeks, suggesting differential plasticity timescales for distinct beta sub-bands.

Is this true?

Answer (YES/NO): NO